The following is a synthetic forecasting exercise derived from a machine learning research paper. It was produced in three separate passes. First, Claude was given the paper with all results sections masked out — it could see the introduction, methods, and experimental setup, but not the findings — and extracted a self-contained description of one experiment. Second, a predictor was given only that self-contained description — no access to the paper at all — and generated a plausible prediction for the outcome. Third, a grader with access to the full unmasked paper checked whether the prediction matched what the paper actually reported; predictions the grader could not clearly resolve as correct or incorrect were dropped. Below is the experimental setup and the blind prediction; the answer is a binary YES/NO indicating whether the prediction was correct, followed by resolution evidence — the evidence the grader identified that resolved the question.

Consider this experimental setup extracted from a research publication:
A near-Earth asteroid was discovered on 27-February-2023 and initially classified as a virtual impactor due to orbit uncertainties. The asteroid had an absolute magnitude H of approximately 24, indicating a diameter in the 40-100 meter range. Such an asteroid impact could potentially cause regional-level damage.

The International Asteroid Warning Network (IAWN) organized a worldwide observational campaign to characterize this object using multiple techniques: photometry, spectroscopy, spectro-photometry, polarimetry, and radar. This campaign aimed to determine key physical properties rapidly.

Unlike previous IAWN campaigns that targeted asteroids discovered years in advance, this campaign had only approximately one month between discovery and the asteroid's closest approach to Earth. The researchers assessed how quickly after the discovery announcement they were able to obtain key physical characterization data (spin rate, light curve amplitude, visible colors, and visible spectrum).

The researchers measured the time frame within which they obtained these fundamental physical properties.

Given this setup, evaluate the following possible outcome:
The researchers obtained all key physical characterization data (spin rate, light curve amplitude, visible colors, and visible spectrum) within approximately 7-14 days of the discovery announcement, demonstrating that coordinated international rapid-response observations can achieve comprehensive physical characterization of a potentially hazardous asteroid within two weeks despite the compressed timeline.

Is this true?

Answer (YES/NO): NO